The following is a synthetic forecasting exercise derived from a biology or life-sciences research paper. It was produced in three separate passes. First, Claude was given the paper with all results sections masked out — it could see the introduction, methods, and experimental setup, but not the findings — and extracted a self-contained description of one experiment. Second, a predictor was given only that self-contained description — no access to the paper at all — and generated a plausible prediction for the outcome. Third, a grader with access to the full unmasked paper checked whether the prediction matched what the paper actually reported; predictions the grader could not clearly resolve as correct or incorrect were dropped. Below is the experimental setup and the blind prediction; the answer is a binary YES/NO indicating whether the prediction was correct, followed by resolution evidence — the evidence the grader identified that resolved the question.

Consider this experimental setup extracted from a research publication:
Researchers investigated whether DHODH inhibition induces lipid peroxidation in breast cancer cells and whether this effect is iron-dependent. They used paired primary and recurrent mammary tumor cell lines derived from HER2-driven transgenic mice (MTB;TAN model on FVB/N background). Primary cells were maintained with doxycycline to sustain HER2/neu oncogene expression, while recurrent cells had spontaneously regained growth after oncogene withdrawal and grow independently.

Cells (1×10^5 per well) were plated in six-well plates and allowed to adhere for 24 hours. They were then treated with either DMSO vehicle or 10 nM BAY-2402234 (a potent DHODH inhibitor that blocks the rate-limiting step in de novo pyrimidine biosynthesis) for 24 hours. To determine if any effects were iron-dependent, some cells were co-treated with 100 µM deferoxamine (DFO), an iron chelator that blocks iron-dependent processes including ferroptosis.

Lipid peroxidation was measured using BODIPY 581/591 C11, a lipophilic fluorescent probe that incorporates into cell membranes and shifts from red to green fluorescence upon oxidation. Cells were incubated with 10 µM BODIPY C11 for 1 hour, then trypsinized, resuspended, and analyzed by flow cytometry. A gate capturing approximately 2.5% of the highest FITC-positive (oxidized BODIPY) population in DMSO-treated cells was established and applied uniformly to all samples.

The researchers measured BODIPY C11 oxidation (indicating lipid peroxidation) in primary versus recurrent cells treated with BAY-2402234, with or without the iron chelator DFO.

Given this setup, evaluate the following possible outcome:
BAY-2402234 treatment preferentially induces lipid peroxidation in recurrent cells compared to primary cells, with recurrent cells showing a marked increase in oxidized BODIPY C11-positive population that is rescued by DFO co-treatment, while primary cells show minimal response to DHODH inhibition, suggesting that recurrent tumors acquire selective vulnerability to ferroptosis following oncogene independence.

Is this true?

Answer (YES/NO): YES